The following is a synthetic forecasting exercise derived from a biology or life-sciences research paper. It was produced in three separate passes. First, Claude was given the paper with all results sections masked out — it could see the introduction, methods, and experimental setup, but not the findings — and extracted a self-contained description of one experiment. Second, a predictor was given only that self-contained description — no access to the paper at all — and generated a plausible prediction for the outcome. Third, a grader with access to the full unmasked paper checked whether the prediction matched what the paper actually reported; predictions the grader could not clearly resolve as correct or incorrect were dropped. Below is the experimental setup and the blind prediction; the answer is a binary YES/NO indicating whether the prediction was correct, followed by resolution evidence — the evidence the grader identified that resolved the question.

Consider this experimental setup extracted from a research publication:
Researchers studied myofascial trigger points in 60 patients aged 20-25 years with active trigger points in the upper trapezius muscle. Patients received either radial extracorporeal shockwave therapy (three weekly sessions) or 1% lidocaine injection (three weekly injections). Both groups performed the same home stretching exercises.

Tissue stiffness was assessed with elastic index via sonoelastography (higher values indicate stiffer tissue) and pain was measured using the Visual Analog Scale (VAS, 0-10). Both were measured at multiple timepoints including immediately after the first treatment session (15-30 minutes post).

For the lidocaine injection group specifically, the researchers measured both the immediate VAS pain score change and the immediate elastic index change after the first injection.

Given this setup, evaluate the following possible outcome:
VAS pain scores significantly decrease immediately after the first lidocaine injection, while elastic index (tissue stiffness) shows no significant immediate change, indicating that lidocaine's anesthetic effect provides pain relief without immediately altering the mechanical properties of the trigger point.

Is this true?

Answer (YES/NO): NO